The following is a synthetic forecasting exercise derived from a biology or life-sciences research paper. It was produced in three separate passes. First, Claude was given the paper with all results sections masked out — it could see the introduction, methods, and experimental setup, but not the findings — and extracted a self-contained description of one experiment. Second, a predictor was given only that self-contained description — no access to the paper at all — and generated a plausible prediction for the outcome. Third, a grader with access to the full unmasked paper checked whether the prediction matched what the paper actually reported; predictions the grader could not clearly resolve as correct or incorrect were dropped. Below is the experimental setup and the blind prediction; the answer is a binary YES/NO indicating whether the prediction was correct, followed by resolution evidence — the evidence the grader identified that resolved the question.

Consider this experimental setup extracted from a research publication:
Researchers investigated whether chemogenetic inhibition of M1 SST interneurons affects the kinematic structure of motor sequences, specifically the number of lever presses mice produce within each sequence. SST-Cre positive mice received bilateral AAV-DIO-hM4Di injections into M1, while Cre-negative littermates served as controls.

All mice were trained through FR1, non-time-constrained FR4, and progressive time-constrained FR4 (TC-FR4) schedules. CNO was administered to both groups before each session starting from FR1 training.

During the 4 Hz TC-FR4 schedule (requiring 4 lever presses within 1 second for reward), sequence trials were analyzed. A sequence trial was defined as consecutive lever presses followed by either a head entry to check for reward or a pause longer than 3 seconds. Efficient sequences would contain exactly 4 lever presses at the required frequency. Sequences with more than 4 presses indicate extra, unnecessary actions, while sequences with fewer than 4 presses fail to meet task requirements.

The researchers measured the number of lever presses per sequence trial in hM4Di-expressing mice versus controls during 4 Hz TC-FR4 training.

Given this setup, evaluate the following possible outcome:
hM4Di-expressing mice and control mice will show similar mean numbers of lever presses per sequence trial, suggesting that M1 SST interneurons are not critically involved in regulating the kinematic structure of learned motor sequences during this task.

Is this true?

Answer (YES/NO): NO